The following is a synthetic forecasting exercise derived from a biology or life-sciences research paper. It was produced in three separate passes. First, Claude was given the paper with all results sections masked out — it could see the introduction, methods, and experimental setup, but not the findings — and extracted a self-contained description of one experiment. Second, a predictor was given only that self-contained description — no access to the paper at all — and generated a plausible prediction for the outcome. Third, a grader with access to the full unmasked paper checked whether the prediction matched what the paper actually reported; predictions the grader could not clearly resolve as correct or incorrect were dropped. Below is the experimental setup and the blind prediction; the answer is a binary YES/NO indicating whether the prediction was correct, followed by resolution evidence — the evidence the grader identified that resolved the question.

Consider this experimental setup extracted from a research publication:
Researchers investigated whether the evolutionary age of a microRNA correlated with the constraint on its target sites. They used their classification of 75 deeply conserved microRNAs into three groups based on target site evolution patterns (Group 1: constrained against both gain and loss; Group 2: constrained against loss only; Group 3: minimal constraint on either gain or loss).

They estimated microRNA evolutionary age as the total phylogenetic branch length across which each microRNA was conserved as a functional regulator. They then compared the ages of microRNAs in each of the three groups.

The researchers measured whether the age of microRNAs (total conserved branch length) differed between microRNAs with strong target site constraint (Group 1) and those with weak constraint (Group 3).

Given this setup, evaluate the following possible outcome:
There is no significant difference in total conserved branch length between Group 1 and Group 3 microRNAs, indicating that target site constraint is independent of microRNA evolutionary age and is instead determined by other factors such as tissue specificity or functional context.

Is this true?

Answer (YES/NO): NO